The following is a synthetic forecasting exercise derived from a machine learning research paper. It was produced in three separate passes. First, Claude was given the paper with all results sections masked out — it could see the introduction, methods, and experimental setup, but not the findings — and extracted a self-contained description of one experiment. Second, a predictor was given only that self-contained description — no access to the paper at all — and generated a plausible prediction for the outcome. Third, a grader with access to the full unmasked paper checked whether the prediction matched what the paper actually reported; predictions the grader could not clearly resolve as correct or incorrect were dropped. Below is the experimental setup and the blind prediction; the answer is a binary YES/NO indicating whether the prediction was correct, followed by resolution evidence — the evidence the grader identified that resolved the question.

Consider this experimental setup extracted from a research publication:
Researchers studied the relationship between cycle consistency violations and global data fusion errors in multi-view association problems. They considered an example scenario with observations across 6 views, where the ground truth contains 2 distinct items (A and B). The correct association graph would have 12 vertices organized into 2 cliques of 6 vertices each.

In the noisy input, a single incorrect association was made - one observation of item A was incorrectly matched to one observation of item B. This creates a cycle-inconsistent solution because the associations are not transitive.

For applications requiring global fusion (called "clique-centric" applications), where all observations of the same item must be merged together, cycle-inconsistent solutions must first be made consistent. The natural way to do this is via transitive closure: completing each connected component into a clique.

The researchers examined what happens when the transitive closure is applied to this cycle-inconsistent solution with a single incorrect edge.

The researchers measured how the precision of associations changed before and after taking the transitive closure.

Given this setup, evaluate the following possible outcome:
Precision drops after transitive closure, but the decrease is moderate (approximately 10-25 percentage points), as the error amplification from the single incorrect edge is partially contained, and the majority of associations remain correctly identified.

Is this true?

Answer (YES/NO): NO